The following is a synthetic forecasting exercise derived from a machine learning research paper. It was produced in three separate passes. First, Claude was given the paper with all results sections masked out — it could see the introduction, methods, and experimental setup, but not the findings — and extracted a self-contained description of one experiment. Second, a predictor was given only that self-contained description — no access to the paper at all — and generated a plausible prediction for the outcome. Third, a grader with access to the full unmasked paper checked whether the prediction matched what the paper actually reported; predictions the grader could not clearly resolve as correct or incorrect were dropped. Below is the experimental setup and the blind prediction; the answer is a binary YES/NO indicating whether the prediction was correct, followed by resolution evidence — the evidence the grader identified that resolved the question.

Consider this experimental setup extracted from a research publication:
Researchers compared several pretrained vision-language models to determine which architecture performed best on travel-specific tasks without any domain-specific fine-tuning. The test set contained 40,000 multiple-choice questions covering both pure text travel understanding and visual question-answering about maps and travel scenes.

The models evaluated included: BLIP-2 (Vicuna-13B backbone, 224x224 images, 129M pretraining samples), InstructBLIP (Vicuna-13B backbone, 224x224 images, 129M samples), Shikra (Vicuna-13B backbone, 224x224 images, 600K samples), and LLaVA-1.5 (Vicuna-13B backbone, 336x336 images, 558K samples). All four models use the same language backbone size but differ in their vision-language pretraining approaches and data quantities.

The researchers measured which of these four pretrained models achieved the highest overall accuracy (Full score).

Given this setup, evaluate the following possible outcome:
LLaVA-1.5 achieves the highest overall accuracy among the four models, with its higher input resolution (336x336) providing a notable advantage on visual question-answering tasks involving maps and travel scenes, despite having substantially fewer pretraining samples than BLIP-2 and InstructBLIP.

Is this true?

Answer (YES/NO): YES